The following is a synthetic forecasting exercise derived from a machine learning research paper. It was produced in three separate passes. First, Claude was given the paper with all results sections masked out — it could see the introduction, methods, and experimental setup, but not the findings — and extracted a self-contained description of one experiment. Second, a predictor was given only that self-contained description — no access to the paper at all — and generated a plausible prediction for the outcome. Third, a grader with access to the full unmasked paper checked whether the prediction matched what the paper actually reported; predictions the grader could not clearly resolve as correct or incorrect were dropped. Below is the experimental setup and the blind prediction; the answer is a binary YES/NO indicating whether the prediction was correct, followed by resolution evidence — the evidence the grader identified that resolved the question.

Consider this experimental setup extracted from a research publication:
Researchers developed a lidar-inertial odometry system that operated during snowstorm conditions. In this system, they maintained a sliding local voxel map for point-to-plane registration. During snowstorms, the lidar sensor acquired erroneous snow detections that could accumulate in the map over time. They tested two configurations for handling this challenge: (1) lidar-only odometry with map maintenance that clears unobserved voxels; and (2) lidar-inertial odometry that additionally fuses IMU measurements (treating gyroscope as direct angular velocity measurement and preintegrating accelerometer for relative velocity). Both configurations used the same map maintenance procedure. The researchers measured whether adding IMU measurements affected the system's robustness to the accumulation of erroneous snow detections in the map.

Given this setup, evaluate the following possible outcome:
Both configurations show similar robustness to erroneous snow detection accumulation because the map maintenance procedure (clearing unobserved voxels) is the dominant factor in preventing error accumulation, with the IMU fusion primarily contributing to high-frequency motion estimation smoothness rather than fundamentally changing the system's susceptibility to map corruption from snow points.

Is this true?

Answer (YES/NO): NO